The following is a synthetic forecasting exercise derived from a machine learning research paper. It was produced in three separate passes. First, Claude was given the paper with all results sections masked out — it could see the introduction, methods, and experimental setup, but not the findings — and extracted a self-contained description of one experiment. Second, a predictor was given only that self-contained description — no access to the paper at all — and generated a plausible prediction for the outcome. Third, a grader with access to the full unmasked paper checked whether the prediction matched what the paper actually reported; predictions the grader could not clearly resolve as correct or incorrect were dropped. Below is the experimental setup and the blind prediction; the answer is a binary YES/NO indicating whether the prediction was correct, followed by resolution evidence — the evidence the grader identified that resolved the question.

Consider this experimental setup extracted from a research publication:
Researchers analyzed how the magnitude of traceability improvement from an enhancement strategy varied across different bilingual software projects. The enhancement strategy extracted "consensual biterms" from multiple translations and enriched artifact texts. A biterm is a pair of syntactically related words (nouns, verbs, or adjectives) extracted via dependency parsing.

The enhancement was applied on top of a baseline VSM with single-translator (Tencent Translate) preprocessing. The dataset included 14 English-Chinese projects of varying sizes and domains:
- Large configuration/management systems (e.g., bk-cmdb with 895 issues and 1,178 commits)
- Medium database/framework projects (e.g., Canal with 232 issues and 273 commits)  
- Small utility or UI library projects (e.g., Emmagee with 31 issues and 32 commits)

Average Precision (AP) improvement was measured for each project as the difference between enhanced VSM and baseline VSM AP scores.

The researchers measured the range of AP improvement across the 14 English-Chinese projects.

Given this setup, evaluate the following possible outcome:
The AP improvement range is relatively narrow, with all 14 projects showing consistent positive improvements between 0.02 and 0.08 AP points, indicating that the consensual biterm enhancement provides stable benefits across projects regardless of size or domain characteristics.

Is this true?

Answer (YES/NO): NO